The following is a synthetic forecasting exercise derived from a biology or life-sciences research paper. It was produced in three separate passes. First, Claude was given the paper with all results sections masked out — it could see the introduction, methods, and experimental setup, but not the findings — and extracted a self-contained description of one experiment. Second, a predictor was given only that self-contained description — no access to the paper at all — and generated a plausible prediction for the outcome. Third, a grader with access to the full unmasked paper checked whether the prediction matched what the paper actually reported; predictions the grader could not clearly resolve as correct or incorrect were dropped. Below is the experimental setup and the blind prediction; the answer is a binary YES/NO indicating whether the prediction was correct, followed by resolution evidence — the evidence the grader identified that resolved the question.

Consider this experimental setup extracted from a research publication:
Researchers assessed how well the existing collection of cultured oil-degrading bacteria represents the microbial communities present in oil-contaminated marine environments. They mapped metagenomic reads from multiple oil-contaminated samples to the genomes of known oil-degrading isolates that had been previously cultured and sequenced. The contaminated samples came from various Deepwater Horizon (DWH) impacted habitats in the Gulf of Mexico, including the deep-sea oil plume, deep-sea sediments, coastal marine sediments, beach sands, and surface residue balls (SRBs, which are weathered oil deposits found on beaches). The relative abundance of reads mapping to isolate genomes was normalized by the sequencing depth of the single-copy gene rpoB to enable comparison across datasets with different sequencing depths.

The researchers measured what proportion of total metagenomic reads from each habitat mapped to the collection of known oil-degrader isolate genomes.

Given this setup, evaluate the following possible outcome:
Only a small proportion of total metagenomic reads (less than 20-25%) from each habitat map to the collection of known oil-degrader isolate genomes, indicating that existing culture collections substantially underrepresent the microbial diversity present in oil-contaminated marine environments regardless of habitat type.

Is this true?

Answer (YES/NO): NO